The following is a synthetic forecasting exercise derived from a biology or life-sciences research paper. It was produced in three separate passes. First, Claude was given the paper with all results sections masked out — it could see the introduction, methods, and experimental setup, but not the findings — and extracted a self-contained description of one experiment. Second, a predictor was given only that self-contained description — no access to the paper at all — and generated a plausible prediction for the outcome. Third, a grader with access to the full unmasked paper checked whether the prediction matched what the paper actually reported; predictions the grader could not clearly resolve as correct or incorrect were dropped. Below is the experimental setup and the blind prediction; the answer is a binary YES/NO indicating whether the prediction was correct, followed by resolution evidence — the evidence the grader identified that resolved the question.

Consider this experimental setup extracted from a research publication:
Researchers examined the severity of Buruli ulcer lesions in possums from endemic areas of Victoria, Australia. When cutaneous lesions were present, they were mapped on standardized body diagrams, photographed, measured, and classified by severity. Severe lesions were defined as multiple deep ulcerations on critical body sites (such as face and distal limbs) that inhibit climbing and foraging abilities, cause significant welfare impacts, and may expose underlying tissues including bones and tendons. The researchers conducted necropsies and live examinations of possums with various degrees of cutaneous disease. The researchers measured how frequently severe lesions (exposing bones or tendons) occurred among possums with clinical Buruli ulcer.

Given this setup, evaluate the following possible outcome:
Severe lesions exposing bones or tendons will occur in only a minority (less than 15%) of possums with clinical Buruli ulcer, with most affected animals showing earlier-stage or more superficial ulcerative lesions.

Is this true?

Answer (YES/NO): NO